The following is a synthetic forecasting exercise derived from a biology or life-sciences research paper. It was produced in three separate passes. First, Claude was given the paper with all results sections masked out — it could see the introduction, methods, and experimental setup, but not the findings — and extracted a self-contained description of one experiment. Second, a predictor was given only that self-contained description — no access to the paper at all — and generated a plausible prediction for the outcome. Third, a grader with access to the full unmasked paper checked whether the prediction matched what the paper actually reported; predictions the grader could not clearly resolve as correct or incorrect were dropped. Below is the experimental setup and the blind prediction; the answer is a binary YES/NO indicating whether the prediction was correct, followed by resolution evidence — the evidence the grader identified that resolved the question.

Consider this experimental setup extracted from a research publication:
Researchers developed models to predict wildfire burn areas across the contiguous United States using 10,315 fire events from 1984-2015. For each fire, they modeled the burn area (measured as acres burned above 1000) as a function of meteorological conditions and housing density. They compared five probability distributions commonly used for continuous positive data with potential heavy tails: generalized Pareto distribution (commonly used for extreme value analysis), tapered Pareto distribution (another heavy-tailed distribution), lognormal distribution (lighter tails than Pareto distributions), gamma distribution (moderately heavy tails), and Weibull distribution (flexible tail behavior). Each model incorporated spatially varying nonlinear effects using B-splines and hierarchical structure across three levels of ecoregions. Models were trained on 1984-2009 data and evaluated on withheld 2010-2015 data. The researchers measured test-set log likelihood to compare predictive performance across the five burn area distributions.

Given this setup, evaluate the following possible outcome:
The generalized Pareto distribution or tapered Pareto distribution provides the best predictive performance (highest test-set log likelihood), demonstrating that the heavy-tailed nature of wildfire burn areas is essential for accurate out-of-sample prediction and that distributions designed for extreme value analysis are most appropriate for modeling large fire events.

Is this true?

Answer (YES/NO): NO